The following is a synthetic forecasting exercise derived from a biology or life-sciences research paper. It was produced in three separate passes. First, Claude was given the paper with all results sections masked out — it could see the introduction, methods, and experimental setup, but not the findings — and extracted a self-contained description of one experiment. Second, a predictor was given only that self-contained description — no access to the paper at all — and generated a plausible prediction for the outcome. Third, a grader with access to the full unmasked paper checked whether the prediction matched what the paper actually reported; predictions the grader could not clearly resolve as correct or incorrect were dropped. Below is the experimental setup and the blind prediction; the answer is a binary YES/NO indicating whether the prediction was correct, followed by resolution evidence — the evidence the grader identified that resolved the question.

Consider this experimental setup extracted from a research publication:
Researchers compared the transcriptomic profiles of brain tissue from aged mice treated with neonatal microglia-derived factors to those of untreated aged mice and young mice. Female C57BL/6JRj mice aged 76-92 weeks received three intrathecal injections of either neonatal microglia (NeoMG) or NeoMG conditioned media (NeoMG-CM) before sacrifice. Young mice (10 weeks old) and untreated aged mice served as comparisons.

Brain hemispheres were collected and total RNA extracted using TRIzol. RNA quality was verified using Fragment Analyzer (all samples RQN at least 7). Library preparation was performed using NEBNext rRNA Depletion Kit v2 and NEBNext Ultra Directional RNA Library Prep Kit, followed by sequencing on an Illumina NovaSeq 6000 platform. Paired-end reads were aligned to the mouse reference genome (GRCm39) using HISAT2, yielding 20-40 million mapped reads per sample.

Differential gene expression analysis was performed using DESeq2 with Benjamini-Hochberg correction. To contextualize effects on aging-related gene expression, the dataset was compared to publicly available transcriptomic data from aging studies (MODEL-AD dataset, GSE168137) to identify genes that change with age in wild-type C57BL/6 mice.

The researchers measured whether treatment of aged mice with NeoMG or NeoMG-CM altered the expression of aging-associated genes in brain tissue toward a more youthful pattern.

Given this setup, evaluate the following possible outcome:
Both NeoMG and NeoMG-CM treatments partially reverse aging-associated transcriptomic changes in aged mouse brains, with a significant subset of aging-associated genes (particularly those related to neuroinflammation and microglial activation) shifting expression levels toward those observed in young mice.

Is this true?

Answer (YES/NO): NO